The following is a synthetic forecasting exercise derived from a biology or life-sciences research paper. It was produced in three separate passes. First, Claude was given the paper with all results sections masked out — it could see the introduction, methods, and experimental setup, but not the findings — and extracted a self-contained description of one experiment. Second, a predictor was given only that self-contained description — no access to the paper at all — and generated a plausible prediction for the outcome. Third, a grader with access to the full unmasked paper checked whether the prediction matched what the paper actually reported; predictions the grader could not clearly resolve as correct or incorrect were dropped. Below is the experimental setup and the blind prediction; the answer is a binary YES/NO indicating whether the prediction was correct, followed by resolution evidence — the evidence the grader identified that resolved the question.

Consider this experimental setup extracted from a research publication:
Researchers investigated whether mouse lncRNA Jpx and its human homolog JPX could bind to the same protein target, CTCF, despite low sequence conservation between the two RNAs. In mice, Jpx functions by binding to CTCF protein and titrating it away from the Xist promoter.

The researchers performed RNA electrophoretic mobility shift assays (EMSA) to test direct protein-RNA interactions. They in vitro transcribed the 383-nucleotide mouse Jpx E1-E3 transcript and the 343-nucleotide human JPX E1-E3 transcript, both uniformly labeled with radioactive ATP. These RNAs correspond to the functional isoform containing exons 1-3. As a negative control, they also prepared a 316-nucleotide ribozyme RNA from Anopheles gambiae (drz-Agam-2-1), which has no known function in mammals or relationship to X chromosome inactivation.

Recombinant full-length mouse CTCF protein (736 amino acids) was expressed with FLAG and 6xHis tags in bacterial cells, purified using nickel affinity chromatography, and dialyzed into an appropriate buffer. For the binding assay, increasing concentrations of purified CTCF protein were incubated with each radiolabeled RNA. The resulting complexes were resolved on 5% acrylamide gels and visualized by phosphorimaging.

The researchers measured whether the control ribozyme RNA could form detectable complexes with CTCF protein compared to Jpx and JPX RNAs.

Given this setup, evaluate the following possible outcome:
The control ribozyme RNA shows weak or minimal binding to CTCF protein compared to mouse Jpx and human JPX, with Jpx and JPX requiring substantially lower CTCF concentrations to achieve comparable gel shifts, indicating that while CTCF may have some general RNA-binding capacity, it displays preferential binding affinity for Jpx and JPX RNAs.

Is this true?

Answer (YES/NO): YES